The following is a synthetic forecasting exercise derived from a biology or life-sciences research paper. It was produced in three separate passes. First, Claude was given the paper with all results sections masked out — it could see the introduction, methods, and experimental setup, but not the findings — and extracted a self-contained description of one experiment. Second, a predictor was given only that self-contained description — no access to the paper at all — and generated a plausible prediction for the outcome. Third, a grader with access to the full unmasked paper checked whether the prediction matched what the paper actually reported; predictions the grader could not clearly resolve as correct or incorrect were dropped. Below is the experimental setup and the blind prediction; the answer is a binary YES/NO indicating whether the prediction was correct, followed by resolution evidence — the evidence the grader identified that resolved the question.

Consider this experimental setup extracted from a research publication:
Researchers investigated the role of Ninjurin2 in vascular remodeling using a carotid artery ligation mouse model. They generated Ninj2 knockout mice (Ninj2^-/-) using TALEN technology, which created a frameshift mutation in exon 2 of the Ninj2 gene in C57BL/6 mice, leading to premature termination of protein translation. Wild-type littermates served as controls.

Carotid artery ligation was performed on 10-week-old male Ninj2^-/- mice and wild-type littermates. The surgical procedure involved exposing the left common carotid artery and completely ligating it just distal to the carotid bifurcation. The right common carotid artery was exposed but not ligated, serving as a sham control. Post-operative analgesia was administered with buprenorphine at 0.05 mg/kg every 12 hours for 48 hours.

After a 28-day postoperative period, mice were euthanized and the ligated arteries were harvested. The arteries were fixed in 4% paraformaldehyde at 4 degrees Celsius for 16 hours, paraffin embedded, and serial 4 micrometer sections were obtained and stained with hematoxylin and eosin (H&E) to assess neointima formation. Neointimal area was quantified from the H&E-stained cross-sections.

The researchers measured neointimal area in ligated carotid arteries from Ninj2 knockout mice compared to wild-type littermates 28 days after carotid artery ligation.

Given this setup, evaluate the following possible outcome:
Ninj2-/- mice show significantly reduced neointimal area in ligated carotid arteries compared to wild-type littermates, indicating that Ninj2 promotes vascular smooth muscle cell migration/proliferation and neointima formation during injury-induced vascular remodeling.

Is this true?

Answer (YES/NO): NO